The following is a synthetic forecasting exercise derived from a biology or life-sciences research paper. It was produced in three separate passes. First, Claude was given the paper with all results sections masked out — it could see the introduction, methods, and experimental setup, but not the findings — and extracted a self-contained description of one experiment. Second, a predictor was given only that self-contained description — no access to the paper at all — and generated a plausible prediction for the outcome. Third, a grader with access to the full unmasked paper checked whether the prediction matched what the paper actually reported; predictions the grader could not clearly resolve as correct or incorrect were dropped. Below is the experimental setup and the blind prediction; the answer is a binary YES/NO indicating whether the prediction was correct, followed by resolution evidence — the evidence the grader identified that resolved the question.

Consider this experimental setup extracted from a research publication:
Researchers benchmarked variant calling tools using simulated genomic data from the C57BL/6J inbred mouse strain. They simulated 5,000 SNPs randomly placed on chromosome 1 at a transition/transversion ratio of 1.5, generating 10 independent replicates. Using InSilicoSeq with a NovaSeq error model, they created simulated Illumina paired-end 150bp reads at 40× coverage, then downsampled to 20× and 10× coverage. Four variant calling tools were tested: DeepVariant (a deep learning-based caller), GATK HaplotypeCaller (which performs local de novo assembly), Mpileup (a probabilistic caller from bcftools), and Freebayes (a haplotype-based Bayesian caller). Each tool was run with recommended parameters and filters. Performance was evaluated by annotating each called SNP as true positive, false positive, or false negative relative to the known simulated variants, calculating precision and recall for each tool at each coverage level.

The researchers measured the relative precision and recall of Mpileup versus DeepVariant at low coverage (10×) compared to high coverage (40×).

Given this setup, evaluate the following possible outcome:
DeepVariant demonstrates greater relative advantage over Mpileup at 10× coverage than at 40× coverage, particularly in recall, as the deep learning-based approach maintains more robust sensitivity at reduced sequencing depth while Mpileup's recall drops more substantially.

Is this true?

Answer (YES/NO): NO